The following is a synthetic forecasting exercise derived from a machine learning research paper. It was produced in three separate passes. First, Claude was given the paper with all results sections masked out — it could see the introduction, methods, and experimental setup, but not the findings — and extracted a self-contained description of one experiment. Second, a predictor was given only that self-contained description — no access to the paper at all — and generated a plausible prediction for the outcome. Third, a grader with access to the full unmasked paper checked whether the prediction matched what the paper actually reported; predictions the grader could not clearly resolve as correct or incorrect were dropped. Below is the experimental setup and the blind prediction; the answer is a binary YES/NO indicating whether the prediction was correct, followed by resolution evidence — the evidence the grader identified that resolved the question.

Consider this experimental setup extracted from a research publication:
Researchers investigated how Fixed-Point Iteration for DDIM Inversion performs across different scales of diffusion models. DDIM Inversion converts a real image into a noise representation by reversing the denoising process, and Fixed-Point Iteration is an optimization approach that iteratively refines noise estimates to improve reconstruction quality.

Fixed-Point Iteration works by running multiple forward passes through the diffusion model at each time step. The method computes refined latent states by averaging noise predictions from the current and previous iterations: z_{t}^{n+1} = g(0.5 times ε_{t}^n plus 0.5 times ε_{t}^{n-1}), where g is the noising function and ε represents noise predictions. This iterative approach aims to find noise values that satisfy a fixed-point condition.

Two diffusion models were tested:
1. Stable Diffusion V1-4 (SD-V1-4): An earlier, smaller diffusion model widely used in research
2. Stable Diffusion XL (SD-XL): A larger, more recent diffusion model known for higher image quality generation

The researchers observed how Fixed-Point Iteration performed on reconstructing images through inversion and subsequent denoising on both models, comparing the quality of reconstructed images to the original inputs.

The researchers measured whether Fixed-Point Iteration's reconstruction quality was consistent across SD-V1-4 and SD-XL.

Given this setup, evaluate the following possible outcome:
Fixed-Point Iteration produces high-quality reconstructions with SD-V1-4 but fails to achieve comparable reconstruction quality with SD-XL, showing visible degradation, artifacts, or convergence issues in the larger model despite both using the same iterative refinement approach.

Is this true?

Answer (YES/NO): NO